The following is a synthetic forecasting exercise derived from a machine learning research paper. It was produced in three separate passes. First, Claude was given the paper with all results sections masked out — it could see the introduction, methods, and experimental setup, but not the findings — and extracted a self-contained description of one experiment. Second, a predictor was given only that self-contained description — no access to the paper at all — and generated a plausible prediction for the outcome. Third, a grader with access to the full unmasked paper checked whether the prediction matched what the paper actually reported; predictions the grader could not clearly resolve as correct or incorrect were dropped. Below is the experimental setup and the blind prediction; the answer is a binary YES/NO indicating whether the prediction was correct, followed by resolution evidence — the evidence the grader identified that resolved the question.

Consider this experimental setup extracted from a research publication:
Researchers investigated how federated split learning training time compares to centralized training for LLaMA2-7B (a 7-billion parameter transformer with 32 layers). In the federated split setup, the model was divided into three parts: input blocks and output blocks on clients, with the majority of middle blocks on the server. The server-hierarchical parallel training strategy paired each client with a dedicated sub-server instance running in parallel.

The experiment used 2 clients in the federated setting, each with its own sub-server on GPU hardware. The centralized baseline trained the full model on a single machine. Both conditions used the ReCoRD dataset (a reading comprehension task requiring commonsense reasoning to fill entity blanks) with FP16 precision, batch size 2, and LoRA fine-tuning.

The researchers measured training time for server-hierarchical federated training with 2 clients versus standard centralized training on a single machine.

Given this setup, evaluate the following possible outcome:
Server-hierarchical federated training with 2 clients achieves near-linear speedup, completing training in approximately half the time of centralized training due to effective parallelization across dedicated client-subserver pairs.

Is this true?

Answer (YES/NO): NO